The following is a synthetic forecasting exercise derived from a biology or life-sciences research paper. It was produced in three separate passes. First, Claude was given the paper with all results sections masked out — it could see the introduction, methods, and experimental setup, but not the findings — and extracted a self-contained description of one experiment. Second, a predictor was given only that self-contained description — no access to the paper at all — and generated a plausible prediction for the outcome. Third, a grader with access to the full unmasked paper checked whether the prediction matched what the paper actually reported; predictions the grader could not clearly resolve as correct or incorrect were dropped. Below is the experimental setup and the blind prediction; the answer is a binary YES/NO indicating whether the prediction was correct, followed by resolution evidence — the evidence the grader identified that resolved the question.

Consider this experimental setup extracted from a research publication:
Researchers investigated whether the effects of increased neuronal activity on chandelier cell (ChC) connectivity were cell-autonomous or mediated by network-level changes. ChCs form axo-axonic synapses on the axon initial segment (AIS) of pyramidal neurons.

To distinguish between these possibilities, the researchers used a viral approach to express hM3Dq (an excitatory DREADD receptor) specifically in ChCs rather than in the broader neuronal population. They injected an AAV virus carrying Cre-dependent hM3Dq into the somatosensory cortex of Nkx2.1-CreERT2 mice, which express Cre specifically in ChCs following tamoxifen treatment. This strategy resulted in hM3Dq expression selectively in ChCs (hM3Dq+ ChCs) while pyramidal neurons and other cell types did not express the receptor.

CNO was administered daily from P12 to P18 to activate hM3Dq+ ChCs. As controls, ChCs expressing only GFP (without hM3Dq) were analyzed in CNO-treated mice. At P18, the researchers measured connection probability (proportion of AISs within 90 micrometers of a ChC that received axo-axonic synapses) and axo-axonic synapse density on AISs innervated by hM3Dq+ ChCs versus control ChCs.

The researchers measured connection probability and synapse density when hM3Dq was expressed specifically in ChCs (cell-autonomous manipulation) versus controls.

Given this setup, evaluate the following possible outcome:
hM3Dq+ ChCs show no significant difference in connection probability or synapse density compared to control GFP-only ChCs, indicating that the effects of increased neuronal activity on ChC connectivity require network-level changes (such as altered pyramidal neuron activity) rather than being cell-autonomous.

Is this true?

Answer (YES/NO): NO